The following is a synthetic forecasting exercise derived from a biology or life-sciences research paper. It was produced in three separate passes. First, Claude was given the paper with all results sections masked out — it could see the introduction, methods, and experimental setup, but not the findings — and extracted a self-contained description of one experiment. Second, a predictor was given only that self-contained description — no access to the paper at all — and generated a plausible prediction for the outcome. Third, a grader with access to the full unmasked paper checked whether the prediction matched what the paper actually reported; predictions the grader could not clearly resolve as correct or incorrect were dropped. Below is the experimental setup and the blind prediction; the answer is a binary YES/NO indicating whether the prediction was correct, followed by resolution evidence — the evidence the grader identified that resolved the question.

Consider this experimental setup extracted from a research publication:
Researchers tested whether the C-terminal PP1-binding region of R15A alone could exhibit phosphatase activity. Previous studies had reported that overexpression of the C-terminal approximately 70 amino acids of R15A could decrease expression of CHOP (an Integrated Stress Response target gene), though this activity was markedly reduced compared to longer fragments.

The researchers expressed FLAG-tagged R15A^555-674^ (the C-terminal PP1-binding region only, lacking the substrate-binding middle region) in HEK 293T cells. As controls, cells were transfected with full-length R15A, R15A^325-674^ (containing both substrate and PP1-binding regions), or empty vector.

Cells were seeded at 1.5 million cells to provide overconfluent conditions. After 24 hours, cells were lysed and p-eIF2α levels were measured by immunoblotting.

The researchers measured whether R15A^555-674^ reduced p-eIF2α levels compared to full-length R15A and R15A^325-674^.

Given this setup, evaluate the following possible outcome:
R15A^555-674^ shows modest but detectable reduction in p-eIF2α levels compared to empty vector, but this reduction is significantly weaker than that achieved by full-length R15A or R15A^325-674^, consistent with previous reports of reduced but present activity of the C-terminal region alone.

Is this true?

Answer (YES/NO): YES